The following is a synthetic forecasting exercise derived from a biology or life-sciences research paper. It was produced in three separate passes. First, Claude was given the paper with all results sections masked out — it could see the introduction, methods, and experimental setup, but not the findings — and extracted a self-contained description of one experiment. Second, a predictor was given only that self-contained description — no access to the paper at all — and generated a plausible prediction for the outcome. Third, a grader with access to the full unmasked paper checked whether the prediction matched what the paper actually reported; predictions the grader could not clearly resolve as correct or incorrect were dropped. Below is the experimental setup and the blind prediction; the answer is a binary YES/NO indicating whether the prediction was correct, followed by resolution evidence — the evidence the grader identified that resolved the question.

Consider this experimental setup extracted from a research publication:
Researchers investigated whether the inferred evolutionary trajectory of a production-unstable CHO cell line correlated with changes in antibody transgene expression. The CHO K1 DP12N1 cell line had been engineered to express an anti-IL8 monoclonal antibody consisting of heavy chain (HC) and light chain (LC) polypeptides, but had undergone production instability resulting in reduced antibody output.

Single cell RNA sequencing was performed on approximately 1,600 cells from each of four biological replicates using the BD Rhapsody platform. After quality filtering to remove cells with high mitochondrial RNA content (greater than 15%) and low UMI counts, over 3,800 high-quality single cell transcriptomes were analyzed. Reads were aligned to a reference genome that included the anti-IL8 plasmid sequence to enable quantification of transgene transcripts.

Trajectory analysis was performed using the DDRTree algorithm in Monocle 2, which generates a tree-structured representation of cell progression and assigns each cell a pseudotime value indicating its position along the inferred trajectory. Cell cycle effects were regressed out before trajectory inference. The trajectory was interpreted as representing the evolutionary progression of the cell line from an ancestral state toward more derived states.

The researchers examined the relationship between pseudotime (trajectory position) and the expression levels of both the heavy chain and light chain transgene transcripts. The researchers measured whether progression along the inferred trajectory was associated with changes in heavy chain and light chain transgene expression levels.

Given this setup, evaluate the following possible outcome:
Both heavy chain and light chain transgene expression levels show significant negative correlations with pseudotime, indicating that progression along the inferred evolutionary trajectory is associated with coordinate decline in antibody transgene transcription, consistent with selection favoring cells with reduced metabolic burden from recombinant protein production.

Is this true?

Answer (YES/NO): NO